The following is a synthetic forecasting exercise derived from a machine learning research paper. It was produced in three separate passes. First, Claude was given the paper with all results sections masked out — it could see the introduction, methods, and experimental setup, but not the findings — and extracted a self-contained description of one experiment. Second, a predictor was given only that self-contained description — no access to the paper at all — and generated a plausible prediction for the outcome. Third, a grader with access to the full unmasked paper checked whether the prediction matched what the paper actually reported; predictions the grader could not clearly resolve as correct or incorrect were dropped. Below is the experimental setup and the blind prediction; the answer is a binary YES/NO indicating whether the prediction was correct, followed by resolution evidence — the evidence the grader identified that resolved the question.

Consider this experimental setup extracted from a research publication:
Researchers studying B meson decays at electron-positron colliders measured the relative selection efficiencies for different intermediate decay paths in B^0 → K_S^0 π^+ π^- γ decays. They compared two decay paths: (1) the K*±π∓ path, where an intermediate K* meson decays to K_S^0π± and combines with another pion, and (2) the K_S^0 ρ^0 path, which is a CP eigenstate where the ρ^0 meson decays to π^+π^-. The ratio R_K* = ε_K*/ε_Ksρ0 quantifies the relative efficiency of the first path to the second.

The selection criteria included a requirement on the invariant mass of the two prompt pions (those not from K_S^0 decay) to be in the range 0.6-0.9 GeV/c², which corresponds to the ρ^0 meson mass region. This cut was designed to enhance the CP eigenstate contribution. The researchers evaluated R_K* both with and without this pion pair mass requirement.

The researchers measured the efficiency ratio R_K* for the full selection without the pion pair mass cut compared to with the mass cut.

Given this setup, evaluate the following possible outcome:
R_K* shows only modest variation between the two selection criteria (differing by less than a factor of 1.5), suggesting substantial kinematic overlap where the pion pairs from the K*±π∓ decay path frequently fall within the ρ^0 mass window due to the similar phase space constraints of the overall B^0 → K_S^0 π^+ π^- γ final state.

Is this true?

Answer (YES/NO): NO